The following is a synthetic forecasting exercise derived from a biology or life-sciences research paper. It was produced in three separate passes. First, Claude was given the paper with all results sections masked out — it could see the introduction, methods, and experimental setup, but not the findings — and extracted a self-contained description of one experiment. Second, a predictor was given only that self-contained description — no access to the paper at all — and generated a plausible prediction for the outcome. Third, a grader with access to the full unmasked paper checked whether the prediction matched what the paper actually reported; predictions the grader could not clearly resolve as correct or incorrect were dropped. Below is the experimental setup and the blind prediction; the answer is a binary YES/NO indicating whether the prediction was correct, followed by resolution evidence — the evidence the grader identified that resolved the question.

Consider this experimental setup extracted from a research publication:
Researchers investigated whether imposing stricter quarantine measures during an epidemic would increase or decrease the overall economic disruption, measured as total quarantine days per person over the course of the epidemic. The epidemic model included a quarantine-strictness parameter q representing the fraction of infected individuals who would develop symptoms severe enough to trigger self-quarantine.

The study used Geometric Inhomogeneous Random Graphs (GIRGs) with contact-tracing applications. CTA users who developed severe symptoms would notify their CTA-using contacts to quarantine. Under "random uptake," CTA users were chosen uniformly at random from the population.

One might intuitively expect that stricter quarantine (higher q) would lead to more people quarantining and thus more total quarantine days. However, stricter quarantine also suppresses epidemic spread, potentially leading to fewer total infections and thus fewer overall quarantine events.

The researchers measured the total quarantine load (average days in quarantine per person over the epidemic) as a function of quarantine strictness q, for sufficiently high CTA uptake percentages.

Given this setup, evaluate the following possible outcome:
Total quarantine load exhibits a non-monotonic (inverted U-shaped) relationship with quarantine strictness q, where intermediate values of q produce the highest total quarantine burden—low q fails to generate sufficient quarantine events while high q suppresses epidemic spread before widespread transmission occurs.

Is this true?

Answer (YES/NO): YES